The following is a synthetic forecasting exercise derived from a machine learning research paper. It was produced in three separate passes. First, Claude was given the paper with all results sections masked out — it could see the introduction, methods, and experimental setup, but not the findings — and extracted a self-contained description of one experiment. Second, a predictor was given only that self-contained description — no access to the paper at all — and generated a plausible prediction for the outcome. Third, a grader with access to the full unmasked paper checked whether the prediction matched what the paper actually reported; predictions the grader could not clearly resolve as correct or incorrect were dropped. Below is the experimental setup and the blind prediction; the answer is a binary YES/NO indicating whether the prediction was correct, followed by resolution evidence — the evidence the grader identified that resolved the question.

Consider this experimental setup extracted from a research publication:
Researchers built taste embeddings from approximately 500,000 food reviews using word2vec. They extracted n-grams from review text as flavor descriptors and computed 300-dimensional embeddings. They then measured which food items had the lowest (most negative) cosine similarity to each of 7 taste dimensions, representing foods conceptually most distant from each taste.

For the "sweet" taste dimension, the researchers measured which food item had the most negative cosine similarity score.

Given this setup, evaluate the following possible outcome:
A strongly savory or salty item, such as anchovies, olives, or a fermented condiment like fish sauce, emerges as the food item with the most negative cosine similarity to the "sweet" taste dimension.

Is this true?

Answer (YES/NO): NO